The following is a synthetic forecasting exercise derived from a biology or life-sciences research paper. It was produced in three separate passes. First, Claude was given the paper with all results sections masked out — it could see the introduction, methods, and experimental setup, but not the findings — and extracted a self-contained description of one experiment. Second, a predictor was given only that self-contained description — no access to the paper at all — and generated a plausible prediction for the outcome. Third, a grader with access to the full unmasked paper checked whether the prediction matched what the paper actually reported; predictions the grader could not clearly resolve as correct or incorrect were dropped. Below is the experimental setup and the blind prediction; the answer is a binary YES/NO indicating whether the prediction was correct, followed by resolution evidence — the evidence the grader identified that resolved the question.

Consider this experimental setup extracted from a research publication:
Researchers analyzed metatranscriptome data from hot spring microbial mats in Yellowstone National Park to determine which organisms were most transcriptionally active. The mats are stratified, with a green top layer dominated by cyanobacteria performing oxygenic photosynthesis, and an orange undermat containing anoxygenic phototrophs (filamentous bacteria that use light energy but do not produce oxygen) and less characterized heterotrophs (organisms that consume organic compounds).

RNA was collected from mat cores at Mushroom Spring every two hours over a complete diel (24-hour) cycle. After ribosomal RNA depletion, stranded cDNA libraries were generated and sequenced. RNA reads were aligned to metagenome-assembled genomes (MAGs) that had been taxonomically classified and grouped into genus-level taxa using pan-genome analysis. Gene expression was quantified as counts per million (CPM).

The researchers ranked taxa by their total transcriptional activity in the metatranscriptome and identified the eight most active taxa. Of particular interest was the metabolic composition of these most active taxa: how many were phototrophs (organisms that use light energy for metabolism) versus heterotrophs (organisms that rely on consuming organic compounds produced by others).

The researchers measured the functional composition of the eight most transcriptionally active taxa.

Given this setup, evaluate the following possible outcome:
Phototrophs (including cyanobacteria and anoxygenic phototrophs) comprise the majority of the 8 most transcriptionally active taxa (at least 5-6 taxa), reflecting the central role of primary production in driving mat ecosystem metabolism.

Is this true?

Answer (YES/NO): YES